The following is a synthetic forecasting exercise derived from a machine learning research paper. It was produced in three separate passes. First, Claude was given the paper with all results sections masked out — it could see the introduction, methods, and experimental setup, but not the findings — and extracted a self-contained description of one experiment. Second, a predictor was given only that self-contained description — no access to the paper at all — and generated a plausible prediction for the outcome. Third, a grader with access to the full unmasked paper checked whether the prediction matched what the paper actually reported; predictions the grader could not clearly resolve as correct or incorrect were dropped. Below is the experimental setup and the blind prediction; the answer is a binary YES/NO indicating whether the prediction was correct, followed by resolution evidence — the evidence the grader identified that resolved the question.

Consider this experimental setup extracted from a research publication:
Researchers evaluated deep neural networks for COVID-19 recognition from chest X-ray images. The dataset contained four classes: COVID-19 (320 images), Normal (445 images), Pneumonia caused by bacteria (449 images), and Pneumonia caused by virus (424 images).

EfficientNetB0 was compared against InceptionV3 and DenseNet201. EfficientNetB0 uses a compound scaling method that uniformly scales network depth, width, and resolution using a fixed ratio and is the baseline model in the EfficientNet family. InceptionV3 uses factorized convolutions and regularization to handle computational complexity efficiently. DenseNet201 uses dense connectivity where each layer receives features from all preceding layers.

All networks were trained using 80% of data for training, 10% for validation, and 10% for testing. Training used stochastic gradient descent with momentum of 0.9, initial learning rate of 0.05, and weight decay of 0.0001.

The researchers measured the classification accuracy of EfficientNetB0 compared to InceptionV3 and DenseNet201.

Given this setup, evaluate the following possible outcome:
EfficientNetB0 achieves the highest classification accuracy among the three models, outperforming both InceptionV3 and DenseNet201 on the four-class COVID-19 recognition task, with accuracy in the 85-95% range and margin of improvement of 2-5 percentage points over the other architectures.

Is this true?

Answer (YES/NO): NO